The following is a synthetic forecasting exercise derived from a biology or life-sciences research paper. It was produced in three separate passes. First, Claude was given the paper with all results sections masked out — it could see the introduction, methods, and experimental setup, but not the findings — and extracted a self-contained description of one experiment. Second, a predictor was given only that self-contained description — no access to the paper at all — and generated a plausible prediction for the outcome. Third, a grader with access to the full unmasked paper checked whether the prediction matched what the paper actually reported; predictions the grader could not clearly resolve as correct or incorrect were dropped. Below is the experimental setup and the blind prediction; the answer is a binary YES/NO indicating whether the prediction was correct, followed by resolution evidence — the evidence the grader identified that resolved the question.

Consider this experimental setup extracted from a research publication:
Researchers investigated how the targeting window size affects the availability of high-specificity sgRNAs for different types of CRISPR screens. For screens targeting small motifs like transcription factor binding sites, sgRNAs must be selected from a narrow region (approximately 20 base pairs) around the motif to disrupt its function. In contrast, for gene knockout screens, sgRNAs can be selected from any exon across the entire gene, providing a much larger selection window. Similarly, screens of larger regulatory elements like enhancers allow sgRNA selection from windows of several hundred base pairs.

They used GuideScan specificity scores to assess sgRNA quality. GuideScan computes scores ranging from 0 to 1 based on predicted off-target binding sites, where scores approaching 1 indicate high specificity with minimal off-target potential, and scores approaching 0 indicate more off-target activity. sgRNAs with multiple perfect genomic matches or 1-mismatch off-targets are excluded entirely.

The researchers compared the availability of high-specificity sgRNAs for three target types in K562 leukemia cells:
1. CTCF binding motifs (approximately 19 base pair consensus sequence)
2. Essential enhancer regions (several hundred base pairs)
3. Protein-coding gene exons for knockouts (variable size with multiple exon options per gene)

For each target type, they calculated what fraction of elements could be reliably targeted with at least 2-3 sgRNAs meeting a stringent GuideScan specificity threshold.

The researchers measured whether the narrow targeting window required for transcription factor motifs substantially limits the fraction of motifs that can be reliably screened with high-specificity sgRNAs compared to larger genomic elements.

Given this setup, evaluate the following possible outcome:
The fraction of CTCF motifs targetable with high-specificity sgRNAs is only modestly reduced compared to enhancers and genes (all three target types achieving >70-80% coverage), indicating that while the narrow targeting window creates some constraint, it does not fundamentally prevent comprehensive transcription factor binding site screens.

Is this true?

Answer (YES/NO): NO